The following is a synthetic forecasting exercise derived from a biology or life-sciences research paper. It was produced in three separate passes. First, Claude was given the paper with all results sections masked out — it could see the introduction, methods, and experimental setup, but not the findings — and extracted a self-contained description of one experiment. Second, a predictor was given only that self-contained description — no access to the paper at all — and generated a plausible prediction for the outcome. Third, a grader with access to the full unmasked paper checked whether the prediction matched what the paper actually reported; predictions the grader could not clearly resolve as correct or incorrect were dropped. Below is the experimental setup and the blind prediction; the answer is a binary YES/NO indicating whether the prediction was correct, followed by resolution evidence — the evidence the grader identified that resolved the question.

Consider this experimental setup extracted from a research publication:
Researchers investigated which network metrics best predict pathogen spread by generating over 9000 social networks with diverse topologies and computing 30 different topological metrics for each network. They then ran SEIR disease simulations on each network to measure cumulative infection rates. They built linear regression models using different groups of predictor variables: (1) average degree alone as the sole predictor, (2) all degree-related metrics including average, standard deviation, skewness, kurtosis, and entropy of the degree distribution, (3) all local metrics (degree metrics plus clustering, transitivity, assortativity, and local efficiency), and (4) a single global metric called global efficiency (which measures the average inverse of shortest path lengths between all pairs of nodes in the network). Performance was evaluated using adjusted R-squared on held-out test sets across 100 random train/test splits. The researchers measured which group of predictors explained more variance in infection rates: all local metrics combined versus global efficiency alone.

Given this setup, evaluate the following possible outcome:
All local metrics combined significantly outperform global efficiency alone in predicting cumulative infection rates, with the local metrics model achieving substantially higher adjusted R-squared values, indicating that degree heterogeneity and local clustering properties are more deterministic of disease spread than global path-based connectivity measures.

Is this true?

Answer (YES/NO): NO